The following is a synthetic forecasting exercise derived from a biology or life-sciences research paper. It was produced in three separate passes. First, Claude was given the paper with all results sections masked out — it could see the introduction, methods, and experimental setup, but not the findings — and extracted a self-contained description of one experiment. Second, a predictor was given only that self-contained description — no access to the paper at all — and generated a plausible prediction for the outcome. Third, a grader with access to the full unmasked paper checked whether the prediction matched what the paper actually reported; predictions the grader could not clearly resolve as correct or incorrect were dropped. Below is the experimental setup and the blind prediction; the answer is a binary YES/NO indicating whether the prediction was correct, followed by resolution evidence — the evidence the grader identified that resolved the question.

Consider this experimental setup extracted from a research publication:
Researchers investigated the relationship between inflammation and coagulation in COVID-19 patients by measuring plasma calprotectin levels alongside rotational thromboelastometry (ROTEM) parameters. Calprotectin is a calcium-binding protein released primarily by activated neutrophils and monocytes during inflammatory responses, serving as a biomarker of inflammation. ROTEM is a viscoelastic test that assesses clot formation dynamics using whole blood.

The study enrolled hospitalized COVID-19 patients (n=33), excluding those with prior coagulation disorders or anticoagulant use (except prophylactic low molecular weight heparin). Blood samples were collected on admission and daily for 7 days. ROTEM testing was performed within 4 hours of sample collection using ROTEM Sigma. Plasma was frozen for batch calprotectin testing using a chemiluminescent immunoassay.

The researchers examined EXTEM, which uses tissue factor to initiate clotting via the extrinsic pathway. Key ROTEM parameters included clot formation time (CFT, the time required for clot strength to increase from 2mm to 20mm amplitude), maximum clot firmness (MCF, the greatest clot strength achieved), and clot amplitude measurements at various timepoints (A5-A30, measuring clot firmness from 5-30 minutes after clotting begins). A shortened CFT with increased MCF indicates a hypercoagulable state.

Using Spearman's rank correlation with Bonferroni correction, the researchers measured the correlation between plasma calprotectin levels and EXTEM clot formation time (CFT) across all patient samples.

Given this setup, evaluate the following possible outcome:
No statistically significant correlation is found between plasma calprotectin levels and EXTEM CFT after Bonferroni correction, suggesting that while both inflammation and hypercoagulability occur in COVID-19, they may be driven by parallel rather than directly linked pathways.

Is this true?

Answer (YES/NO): YES